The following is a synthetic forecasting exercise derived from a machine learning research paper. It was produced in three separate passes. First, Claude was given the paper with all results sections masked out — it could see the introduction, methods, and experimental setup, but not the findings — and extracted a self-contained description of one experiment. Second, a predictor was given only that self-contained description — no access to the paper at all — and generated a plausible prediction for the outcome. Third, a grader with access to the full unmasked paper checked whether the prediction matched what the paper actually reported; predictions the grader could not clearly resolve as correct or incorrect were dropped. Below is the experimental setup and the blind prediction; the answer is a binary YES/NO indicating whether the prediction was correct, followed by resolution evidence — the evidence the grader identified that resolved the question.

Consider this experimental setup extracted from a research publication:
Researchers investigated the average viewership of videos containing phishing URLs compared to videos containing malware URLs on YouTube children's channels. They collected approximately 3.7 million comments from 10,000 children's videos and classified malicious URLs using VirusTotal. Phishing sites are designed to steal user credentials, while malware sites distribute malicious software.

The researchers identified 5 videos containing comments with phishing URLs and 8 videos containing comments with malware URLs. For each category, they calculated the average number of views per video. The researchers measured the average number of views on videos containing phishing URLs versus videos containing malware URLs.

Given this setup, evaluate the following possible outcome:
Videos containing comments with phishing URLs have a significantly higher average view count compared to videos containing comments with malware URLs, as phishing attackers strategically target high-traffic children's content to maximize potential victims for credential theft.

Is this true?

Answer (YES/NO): YES